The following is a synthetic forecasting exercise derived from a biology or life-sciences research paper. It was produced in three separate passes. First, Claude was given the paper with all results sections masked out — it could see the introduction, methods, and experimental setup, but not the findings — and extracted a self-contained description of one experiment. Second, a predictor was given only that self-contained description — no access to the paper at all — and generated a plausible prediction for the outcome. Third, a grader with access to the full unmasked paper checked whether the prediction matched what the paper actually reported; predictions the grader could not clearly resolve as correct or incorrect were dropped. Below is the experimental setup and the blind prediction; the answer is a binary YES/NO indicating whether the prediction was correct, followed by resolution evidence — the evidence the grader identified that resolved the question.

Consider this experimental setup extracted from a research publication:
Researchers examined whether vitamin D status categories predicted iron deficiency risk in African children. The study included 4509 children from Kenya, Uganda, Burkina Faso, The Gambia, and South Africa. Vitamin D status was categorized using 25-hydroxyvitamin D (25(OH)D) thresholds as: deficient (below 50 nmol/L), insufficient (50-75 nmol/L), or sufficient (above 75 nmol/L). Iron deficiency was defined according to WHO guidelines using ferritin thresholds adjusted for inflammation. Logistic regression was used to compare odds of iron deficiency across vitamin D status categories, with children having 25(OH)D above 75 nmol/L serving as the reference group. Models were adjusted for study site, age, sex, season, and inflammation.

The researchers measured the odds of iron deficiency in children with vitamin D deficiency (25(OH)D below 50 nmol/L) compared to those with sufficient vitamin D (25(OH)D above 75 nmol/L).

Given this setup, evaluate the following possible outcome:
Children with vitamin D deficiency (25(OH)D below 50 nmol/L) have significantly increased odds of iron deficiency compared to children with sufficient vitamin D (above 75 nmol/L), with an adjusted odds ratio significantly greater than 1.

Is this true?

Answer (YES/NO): YES